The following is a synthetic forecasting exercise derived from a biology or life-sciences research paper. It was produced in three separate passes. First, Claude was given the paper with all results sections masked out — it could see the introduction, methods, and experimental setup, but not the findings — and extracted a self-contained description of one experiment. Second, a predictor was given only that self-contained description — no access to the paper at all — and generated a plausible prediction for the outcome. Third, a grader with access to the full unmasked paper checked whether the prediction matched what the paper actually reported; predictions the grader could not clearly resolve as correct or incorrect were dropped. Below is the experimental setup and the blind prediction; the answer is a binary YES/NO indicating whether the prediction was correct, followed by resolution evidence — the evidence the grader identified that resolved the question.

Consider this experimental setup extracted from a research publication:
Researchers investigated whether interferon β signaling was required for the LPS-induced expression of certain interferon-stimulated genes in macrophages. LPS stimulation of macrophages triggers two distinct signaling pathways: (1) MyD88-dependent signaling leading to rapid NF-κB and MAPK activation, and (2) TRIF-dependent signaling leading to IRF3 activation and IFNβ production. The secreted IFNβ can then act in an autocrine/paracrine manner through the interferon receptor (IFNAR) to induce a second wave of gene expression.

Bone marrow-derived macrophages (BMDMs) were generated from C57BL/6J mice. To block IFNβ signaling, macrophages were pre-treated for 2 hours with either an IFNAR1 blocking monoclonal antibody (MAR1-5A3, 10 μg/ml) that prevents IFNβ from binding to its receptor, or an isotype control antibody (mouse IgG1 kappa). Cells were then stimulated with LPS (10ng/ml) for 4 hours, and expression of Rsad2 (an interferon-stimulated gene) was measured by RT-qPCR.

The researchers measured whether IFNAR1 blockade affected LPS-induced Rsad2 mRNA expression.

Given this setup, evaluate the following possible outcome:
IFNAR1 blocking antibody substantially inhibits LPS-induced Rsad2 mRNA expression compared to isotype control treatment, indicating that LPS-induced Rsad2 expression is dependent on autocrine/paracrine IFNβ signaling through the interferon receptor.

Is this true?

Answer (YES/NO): YES